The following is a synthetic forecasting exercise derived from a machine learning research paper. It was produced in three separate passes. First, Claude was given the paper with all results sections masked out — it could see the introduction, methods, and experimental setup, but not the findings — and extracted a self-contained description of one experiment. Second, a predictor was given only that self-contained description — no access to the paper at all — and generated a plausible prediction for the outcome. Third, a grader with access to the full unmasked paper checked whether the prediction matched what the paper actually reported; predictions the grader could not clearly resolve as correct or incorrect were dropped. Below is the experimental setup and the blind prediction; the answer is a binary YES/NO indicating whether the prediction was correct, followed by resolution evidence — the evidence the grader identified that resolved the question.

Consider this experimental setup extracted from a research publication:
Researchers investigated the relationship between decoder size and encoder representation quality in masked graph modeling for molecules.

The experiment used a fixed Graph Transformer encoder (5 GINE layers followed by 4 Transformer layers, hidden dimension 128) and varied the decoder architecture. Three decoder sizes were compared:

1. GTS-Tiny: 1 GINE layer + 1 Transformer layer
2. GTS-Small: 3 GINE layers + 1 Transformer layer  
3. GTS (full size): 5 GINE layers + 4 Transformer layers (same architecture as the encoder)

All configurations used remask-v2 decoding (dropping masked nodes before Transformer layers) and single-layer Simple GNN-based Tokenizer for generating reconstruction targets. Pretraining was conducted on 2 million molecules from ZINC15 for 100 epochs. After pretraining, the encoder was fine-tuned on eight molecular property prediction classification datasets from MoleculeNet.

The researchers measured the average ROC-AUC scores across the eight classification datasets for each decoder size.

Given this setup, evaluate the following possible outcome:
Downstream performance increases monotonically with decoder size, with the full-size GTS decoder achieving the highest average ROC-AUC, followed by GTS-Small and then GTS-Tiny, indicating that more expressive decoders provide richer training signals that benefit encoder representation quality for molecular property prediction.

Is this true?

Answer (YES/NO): NO